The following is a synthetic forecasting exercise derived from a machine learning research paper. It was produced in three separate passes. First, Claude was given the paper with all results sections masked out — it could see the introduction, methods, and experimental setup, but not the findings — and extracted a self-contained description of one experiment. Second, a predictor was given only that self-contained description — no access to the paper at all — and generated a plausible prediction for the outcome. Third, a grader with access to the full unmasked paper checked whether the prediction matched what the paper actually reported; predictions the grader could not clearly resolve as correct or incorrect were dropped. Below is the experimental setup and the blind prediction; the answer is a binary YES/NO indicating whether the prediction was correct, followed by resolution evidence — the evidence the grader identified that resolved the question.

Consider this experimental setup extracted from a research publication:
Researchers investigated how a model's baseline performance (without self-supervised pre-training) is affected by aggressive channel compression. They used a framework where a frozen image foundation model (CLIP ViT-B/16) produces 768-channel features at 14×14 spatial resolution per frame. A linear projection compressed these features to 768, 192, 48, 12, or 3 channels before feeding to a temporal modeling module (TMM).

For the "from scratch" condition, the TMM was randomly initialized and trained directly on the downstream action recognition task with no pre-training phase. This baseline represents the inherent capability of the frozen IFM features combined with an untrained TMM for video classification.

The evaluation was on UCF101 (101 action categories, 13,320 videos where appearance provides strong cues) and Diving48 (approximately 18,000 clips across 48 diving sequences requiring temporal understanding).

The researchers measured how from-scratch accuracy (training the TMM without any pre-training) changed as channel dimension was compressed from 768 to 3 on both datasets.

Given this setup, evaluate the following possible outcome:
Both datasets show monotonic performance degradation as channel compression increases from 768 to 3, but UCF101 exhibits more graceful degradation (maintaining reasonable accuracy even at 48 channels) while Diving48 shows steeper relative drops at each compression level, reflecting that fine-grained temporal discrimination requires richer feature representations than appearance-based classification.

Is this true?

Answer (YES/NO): NO